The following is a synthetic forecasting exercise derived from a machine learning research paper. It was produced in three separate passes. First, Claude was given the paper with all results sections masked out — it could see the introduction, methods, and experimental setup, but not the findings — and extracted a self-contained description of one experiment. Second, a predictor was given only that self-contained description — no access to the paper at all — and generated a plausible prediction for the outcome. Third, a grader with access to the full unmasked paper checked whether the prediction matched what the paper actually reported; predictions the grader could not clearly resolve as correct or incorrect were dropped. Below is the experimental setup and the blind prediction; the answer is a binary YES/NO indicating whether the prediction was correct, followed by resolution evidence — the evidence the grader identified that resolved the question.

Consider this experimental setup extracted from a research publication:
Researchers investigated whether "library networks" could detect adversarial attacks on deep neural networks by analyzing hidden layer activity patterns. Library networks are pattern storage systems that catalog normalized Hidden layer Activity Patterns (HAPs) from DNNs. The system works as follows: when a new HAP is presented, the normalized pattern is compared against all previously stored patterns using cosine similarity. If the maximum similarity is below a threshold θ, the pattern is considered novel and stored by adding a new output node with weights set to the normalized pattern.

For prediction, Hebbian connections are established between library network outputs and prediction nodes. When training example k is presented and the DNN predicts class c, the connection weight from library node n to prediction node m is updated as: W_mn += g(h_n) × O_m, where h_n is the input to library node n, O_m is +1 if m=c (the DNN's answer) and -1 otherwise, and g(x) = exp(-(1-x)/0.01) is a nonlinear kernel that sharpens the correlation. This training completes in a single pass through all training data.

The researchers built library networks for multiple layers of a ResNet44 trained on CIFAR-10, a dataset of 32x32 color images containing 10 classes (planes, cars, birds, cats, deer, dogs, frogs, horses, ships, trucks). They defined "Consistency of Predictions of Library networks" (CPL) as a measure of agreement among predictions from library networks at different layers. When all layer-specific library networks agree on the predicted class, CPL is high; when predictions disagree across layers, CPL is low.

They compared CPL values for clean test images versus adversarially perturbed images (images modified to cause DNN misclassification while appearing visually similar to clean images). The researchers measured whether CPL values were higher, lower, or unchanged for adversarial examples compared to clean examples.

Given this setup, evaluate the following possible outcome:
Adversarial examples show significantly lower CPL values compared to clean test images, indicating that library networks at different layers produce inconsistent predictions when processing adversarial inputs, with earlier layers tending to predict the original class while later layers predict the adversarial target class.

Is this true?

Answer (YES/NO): NO